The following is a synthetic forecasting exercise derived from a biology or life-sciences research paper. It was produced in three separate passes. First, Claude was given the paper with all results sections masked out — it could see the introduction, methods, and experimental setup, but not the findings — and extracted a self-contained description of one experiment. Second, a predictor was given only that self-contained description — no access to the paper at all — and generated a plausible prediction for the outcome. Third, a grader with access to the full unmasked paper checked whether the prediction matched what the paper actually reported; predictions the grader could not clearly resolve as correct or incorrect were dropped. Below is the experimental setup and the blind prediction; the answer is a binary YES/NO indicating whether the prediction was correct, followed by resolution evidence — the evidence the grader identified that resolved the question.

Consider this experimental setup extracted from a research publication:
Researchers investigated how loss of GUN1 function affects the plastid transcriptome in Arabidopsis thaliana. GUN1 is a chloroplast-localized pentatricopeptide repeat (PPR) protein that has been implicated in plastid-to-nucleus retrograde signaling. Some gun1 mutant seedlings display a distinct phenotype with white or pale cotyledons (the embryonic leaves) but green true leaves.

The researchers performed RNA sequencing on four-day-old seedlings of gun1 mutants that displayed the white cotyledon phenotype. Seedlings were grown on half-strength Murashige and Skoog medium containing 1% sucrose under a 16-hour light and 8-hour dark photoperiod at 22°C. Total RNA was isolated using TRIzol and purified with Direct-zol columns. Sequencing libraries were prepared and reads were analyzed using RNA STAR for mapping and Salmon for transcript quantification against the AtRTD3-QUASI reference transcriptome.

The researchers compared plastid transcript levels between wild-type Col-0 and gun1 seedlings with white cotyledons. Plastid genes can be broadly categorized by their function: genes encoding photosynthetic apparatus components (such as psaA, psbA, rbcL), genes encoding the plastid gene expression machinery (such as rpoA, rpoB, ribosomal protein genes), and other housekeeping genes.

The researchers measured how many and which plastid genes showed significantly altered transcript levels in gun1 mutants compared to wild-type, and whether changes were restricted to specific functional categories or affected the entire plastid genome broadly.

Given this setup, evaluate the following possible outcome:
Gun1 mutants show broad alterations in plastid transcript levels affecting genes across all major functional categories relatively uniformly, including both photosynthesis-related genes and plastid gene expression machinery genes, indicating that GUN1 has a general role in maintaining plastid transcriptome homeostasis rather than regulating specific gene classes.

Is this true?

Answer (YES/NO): YES